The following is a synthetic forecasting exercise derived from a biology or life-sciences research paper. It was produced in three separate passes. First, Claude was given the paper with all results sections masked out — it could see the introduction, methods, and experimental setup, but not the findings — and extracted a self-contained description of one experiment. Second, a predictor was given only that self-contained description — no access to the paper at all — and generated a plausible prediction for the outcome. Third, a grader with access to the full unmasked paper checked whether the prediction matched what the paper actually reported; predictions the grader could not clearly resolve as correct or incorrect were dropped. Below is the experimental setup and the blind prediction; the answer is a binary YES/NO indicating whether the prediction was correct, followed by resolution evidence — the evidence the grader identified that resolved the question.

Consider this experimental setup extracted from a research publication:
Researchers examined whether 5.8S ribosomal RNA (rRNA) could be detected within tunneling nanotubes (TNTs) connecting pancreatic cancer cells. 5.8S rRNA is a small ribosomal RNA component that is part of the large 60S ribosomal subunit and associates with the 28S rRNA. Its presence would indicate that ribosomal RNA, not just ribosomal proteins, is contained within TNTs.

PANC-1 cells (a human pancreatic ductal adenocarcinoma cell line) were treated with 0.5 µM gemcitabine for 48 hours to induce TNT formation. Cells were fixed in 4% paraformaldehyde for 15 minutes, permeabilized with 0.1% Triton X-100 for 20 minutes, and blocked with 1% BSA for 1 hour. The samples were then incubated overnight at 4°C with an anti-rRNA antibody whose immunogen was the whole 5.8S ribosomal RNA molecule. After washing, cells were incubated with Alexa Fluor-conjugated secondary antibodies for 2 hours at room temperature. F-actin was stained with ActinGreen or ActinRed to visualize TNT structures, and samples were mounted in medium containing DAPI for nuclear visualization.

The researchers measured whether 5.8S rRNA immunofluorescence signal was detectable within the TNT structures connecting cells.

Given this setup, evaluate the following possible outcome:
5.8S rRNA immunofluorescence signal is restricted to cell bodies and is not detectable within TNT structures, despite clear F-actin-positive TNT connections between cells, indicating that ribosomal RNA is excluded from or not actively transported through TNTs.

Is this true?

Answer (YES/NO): NO